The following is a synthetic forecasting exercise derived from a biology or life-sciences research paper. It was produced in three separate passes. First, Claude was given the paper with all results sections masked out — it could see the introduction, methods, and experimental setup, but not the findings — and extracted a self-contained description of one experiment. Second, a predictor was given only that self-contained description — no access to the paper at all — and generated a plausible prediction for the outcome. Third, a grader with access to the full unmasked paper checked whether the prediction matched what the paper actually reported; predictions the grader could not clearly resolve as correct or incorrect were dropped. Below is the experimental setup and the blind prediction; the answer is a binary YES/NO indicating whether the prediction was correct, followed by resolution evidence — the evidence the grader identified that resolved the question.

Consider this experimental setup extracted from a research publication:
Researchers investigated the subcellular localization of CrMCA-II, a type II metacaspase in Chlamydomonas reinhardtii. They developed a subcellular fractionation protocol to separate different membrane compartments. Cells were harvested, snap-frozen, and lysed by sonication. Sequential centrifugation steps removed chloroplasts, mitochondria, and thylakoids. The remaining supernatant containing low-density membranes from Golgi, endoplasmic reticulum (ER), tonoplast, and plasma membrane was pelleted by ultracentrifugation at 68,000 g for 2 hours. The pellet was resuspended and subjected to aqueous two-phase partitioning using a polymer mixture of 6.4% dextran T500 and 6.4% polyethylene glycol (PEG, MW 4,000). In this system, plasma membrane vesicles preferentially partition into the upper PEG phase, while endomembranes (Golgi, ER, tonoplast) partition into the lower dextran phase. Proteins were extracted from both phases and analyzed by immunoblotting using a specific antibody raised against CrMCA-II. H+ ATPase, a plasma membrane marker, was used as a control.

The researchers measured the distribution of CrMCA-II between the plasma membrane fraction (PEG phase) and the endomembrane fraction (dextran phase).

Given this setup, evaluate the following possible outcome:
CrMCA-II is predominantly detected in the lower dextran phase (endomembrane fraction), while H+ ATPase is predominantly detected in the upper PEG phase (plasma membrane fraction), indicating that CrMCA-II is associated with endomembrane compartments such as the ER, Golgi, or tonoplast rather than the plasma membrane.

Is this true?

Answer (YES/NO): NO